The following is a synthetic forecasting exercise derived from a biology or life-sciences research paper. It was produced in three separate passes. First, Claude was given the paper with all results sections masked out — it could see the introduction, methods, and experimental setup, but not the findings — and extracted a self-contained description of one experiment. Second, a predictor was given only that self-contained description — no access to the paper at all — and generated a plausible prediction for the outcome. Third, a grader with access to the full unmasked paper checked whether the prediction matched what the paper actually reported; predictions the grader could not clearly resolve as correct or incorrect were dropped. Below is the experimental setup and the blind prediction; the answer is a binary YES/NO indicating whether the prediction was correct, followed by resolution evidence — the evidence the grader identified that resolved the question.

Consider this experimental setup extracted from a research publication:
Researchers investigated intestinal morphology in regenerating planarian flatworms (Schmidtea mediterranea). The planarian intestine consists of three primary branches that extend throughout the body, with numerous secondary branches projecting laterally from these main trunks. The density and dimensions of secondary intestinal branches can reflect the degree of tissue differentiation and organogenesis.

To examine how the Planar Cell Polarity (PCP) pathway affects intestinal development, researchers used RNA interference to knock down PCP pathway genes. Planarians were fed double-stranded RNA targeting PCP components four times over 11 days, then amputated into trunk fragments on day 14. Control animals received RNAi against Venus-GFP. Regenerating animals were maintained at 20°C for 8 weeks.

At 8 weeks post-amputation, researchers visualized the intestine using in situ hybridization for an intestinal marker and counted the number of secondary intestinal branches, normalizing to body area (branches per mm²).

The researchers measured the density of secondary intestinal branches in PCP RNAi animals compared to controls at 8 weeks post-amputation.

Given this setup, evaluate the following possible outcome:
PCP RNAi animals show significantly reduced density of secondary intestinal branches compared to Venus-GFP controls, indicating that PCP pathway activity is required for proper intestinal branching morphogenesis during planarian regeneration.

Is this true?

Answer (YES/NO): NO